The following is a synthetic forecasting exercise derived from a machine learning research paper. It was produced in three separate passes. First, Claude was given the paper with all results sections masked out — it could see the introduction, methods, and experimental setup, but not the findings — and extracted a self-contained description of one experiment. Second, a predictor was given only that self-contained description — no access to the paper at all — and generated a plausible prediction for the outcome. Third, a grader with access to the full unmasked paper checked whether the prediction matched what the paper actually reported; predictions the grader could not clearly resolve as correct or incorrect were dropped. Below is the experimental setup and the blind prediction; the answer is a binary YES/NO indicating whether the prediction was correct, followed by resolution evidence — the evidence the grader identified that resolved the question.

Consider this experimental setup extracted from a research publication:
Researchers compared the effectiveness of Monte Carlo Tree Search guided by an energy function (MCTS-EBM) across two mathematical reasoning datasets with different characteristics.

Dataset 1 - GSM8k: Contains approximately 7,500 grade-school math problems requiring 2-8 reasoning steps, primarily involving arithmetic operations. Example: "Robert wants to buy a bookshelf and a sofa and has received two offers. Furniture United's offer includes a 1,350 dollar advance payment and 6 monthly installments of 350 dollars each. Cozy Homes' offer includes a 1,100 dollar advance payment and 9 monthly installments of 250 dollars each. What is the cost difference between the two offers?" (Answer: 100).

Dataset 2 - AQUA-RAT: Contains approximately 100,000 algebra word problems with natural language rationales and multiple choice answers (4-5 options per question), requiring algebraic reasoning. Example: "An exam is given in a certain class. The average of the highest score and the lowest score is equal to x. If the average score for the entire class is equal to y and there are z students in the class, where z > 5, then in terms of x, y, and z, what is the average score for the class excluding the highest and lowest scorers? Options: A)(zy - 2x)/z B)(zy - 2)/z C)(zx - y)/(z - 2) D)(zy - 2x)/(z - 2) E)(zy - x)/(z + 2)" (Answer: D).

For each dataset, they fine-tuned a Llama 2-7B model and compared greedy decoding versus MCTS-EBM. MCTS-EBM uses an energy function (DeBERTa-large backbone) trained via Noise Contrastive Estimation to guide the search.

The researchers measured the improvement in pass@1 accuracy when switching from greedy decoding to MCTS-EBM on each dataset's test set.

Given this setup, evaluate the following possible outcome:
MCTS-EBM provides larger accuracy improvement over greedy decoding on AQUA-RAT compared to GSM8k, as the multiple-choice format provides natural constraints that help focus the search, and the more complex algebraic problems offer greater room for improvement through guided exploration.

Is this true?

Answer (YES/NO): NO